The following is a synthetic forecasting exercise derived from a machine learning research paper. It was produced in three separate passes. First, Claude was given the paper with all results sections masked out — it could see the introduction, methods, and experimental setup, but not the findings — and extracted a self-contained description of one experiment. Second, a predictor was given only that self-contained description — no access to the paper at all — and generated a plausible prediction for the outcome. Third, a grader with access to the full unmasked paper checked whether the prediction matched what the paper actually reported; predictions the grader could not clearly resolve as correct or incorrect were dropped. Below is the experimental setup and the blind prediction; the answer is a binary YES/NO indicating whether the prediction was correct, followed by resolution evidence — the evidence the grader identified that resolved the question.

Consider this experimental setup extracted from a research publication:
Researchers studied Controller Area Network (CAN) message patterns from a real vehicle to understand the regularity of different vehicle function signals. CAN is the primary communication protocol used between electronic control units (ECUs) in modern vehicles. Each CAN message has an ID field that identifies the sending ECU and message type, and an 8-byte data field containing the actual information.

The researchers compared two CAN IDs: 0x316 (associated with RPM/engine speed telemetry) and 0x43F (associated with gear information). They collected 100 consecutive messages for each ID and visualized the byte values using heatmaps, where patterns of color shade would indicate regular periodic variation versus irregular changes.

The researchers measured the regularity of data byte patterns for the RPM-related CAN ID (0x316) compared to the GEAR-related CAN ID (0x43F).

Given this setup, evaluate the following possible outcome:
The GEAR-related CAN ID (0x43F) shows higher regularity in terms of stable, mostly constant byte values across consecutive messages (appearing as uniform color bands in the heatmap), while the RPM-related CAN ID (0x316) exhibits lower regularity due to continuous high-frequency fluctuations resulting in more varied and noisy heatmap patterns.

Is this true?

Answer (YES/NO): YES